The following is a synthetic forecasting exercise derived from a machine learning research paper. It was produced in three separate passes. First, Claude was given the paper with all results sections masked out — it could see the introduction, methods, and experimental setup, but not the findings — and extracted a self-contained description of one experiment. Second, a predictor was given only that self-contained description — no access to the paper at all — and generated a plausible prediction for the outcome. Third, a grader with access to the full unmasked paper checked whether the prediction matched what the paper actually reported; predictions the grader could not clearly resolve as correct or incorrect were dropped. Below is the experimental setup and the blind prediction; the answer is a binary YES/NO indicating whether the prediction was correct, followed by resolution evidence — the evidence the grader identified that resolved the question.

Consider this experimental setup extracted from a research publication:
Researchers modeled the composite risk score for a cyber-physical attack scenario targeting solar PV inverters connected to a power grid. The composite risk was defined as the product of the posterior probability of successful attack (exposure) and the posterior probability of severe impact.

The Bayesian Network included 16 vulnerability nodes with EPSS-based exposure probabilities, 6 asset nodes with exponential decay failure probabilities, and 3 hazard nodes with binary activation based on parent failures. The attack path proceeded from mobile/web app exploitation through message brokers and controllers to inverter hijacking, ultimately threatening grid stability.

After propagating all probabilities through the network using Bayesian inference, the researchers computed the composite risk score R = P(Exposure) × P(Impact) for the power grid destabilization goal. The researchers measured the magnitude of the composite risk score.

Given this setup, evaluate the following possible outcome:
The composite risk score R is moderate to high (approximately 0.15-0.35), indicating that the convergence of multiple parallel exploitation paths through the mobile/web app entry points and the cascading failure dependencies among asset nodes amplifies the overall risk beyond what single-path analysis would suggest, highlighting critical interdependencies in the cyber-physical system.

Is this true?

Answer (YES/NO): YES